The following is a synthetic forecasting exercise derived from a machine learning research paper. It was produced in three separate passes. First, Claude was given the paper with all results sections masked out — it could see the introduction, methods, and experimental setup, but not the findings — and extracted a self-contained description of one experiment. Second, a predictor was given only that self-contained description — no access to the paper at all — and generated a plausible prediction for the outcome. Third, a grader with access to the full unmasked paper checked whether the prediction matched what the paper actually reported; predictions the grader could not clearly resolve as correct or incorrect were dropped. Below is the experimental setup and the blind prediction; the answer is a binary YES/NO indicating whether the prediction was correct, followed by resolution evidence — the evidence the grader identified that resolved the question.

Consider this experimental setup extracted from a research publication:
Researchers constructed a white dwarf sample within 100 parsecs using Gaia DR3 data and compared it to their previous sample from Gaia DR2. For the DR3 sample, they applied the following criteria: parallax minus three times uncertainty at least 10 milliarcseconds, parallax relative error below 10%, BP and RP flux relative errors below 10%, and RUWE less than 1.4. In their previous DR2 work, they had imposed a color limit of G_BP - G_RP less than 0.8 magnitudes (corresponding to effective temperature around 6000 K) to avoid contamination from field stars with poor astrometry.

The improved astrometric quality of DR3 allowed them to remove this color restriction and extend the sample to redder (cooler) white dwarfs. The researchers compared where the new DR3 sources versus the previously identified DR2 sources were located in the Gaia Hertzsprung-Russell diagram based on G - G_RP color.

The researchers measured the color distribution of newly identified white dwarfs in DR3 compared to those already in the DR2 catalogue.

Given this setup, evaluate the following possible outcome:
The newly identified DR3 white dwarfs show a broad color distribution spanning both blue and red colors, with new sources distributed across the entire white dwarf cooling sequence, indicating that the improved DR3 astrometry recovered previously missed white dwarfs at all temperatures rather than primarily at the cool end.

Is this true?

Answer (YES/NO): NO